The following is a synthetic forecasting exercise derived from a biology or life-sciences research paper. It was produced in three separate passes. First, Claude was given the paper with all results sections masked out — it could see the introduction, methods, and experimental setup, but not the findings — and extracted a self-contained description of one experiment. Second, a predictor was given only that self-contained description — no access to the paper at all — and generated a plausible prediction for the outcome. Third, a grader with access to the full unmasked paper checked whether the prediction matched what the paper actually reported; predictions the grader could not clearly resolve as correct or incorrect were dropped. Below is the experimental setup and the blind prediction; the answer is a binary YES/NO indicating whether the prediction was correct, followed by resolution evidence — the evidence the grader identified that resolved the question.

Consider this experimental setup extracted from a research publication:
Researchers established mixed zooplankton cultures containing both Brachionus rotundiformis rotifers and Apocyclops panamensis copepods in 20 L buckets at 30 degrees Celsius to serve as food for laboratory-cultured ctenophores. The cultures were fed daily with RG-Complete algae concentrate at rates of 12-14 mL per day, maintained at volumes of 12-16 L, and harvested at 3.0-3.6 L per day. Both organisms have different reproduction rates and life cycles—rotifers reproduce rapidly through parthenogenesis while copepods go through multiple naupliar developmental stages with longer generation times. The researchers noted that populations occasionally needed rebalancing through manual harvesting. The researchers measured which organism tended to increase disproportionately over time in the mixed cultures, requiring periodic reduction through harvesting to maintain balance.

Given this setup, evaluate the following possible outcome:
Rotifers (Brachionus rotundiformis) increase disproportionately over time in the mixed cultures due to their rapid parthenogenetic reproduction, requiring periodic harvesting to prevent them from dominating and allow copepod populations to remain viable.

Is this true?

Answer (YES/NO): NO